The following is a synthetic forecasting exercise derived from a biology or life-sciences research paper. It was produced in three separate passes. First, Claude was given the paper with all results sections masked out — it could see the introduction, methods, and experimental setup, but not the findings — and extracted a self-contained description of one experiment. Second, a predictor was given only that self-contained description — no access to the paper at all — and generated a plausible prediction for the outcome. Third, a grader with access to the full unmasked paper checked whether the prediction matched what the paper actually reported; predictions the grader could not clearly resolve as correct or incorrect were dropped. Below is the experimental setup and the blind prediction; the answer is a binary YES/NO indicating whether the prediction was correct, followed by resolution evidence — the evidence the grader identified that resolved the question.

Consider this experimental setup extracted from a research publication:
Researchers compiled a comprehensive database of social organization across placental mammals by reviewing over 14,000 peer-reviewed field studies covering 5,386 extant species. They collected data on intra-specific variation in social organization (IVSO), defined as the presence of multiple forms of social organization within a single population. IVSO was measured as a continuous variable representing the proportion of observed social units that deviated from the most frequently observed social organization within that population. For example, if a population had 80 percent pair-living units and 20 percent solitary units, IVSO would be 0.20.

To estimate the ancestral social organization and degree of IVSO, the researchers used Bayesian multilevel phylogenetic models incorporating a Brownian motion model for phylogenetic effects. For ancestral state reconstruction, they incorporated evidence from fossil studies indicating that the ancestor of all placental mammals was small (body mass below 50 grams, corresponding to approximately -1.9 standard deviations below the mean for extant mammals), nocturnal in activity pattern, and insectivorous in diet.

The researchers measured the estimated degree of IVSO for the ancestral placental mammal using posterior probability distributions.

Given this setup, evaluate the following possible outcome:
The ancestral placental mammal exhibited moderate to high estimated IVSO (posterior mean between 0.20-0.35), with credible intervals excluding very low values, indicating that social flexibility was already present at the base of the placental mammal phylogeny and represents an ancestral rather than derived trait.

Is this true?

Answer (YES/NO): NO